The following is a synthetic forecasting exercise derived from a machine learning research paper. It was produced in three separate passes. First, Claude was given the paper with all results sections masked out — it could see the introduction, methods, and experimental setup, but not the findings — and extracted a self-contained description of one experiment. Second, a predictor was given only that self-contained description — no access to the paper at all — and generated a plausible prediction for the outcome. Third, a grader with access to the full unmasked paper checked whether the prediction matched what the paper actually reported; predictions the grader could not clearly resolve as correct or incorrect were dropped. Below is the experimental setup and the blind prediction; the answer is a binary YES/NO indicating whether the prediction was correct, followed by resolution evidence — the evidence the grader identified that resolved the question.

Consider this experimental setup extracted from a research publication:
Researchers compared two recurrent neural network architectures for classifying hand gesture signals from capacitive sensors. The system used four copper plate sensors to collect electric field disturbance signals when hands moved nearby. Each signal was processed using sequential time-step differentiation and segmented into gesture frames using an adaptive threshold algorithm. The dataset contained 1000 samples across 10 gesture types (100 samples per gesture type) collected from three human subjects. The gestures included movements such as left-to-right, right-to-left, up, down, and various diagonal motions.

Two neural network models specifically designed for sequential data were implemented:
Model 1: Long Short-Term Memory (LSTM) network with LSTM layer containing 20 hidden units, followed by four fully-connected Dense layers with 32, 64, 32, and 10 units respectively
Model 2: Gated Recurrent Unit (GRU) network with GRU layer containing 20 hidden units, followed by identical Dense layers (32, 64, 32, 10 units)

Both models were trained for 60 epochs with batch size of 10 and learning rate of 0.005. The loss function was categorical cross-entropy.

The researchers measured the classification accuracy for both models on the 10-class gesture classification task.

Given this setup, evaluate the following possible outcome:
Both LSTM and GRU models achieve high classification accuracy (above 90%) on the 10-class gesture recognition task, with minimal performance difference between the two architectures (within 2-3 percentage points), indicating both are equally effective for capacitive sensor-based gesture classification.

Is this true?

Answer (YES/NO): YES